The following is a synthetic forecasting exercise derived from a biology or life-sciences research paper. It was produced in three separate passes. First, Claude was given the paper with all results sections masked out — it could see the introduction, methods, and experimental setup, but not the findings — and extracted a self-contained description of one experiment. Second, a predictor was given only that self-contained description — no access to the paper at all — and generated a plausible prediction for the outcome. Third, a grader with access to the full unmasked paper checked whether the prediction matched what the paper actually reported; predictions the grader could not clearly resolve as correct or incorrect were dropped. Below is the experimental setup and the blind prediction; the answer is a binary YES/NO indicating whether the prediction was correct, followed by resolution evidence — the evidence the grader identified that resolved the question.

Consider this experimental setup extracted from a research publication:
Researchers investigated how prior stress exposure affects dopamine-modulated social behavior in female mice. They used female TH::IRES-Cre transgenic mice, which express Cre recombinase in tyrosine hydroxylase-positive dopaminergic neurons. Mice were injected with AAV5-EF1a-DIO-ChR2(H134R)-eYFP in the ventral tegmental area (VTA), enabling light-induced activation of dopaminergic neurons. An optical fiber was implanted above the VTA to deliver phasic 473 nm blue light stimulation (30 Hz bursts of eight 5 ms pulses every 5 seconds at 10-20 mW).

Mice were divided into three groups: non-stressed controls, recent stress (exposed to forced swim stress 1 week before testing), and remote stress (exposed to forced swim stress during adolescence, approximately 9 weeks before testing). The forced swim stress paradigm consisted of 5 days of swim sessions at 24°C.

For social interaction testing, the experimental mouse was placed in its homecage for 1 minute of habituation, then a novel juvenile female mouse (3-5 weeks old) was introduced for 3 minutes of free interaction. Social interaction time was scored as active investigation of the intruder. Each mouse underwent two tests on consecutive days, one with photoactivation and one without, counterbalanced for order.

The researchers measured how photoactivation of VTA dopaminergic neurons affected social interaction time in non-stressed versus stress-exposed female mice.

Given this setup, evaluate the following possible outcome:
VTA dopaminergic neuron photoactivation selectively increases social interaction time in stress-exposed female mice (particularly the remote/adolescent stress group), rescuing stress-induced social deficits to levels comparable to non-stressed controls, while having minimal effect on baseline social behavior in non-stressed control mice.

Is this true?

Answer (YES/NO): NO